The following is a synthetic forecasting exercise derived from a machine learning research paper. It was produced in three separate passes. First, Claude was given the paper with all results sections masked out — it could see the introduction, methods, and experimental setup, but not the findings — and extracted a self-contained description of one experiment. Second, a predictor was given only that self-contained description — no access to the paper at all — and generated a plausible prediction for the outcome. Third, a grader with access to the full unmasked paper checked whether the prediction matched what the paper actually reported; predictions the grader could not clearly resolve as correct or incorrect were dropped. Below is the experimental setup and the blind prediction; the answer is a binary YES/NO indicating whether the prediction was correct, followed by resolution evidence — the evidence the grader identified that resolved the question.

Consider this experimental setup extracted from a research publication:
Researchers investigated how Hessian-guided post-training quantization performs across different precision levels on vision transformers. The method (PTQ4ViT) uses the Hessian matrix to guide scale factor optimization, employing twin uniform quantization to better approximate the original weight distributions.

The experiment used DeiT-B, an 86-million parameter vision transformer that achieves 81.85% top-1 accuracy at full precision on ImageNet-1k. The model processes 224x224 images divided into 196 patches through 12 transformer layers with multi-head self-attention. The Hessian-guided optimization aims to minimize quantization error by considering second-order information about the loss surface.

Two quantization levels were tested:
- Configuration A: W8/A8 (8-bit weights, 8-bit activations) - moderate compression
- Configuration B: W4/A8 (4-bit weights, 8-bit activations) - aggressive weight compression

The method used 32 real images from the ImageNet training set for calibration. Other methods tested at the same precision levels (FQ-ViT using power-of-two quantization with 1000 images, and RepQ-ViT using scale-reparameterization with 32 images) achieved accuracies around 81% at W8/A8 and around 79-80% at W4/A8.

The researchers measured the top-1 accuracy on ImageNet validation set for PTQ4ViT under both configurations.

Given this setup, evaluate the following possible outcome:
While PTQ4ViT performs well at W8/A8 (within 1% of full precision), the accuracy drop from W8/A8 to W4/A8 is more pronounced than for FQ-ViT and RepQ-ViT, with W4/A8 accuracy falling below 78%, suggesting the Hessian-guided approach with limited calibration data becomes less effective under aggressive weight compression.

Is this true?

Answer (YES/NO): YES